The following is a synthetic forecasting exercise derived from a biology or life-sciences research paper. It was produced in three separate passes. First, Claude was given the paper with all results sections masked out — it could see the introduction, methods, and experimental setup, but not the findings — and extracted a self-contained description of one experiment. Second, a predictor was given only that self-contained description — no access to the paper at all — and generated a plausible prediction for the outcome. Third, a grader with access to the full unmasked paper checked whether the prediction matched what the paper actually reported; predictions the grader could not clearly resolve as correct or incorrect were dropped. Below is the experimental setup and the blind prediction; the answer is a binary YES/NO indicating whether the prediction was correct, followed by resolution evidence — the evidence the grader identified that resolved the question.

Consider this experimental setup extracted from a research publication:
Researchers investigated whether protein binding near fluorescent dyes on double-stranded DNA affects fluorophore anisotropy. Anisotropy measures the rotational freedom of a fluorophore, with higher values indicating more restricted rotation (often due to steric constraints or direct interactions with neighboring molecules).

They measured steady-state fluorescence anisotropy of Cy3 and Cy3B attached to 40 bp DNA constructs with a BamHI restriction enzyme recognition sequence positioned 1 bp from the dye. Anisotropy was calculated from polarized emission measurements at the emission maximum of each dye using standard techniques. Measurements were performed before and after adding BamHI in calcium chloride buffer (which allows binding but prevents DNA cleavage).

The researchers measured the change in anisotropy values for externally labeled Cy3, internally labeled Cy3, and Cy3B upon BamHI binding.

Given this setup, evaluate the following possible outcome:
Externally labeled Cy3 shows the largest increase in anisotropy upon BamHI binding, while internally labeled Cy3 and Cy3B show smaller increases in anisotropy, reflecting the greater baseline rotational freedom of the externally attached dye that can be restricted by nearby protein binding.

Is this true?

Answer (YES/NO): NO